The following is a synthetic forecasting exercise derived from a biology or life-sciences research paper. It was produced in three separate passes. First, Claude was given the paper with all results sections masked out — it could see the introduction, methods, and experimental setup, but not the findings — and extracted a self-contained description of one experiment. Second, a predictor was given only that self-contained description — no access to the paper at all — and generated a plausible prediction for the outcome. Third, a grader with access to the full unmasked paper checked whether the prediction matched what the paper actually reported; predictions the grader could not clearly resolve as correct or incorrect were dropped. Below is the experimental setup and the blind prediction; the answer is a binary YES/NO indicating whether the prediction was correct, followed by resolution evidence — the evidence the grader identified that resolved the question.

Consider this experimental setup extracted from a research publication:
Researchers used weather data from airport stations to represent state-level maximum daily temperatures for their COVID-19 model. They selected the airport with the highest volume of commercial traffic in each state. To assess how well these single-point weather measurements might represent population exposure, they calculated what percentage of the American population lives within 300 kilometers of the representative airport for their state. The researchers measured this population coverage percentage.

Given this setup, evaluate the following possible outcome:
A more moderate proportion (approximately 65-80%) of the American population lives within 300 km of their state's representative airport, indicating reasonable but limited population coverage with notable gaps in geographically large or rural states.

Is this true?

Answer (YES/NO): NO